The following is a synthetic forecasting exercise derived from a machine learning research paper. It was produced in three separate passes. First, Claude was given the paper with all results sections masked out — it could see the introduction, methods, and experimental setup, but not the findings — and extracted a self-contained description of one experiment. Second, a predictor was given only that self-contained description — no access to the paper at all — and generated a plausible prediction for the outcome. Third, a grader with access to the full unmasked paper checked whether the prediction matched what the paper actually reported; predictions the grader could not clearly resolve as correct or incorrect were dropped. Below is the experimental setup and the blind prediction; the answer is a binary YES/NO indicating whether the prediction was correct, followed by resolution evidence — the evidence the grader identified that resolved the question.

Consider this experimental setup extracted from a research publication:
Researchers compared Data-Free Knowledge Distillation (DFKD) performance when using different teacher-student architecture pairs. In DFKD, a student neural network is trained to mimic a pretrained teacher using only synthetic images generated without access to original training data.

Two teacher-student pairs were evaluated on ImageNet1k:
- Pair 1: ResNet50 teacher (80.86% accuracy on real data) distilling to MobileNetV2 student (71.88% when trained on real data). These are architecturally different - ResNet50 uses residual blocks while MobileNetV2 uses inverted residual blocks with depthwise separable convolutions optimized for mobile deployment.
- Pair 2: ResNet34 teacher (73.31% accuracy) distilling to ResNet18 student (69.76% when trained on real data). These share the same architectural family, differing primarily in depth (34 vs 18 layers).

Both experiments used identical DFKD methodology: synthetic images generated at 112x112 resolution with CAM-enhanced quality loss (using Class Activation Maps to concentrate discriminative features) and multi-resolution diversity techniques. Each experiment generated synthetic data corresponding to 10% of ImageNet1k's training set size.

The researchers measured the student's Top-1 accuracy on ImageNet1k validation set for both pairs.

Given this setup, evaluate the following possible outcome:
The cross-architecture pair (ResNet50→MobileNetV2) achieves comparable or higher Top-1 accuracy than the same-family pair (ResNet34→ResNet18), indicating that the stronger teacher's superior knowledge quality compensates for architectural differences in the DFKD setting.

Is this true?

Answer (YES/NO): YES